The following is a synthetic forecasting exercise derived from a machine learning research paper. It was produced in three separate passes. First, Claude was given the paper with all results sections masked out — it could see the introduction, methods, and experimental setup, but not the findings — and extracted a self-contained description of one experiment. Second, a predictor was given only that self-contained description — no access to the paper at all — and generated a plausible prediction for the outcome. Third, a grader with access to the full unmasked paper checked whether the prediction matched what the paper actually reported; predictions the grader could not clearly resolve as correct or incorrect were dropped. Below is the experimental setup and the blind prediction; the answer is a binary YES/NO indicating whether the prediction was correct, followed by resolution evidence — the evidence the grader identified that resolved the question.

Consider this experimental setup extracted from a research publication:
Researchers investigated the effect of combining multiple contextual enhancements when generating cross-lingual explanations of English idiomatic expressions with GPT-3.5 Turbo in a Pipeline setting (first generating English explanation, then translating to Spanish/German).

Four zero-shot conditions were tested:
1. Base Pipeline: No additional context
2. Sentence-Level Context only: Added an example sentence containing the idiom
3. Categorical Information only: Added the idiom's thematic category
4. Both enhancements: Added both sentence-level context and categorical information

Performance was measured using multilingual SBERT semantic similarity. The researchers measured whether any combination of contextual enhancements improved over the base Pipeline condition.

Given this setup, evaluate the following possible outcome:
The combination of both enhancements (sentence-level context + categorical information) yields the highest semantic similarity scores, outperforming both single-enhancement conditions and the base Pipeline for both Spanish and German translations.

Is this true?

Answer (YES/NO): NO